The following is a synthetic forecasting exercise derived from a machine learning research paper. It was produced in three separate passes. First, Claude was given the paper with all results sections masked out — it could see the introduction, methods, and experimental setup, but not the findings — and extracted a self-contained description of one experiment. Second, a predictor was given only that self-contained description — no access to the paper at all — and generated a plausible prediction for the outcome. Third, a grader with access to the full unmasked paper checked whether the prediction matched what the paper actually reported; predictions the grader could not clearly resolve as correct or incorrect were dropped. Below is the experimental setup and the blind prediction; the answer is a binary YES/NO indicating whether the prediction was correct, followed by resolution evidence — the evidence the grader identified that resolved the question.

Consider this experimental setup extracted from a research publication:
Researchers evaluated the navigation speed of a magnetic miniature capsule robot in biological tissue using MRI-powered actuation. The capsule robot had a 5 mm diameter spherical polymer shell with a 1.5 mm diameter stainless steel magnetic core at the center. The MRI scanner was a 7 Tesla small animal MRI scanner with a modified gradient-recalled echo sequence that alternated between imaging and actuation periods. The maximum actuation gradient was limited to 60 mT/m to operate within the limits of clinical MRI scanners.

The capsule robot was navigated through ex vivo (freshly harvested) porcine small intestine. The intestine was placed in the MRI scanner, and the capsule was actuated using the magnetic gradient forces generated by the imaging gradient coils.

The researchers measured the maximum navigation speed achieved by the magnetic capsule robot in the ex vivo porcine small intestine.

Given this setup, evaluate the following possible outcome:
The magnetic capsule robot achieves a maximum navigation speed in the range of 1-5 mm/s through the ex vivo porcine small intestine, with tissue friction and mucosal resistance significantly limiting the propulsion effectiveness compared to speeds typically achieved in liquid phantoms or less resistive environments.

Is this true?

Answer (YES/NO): NO